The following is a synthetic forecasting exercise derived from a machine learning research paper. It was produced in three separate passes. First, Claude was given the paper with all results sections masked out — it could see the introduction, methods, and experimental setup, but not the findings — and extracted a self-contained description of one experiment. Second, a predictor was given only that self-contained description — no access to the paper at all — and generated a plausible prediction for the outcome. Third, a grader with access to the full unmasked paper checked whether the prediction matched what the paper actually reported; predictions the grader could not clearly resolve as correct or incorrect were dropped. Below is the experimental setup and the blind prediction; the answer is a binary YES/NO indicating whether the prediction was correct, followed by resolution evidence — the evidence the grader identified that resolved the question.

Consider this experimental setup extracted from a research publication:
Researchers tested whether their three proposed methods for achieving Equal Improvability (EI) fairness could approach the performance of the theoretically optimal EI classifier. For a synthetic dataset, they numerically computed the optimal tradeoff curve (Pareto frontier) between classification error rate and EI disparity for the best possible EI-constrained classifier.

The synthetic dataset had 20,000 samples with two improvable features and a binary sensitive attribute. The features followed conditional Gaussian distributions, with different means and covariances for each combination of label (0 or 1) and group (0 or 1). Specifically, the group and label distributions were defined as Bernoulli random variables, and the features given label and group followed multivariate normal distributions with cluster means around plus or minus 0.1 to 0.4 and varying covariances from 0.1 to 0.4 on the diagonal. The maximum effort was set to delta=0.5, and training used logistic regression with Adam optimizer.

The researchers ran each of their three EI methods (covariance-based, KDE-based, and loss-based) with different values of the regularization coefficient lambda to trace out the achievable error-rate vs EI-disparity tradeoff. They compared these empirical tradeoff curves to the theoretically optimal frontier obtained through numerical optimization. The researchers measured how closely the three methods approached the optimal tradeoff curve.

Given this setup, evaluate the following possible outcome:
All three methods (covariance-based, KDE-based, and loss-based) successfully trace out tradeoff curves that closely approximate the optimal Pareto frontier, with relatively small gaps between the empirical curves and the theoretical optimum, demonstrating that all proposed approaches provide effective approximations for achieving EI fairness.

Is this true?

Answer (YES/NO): YES